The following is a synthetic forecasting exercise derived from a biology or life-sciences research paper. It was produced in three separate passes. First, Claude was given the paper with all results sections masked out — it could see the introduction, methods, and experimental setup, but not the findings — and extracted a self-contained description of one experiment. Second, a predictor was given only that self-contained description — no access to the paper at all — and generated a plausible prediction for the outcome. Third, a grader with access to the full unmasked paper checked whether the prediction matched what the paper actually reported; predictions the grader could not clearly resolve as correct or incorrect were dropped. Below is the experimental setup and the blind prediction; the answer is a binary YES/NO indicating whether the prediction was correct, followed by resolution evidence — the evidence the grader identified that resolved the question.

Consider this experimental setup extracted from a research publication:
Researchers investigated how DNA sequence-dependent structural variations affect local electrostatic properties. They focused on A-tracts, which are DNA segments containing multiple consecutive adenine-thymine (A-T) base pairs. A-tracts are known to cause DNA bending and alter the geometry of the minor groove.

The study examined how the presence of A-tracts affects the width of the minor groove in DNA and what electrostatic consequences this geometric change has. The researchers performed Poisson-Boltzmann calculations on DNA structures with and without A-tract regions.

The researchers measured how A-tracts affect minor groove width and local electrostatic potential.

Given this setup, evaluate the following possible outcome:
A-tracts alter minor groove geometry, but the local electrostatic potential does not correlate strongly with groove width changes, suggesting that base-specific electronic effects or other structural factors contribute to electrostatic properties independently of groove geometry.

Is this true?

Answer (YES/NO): NO